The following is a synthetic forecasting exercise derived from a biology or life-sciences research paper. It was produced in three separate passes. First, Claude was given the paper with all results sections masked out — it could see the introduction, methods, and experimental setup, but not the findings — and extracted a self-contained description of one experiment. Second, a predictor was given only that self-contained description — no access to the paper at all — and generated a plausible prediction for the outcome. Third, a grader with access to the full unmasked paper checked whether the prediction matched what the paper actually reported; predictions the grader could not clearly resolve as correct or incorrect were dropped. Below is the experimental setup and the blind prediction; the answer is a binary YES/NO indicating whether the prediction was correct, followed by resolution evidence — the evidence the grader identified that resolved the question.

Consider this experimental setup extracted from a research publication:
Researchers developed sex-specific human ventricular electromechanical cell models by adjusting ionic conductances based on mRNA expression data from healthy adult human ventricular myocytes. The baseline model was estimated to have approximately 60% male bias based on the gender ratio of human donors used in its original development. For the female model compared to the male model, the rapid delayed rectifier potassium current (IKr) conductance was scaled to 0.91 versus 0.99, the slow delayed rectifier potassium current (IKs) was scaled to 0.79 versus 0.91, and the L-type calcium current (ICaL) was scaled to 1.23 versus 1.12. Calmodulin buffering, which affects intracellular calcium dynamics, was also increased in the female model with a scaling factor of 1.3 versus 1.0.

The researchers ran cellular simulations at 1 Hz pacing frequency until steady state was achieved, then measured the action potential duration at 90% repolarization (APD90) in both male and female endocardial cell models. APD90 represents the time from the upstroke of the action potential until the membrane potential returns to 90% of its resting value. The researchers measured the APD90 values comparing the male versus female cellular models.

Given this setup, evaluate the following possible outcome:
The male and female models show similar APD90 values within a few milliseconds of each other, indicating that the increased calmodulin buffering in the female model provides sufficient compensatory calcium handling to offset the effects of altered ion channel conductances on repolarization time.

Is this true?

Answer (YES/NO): NO